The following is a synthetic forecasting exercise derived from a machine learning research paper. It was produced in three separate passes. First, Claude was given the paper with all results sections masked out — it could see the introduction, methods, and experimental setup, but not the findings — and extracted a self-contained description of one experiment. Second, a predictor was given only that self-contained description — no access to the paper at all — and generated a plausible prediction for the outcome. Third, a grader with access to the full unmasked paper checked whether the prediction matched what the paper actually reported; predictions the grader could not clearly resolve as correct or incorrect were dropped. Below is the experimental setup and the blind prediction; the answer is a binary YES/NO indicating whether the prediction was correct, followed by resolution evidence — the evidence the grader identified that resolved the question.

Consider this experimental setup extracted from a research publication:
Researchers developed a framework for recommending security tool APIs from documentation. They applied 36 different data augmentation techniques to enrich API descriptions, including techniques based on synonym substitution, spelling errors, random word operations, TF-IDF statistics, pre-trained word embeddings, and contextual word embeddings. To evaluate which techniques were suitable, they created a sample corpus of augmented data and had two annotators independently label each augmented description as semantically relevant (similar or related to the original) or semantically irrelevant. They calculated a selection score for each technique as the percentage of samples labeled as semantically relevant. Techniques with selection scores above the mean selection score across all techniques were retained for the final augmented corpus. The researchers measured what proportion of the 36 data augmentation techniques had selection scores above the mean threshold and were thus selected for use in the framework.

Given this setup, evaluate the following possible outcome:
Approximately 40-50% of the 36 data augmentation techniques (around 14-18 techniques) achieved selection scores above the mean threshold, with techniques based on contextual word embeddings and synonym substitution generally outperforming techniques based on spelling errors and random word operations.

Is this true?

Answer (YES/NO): NO